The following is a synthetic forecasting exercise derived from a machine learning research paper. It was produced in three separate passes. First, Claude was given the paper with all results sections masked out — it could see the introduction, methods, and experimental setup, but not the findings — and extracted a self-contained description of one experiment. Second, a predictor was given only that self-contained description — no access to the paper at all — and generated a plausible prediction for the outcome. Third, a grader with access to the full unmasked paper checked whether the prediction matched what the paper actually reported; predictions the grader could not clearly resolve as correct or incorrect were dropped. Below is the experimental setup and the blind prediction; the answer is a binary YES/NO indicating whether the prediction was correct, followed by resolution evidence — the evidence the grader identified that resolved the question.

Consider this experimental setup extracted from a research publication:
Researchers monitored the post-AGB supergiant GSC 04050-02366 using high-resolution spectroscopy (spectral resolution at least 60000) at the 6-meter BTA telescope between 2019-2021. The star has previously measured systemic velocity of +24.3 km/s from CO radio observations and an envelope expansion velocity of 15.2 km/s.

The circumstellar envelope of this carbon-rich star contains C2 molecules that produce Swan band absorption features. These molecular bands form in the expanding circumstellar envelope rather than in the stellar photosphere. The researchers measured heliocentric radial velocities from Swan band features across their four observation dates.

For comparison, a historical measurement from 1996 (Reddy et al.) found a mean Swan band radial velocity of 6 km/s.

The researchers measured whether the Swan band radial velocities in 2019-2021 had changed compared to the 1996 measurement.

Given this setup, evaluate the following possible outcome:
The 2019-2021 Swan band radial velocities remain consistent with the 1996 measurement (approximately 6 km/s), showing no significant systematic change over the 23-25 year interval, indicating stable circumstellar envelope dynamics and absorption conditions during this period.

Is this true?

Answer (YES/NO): NO